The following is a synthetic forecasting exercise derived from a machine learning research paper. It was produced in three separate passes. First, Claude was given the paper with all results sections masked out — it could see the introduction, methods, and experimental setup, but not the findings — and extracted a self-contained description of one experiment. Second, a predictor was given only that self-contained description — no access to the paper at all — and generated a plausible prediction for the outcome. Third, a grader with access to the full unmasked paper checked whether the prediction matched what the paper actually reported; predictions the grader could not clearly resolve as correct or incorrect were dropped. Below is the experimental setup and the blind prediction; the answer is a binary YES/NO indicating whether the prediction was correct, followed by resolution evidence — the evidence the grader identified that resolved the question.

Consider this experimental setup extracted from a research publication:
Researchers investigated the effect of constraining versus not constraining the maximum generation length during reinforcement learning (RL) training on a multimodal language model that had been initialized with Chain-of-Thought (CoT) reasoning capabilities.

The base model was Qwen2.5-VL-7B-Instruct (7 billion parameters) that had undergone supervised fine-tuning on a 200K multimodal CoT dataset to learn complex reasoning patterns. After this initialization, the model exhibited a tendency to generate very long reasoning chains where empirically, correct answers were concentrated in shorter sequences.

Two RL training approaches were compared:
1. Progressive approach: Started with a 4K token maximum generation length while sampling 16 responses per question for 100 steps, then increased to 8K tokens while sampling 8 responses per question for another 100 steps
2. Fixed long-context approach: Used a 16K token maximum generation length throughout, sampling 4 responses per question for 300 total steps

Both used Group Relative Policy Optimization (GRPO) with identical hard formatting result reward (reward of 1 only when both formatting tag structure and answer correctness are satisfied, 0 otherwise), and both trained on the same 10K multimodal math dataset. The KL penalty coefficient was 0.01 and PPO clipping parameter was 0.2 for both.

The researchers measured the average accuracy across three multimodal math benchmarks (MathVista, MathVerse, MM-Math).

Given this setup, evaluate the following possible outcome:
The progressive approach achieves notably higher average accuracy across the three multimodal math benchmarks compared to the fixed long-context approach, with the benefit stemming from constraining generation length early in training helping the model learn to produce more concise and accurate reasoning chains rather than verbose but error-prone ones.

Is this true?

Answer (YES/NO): YES